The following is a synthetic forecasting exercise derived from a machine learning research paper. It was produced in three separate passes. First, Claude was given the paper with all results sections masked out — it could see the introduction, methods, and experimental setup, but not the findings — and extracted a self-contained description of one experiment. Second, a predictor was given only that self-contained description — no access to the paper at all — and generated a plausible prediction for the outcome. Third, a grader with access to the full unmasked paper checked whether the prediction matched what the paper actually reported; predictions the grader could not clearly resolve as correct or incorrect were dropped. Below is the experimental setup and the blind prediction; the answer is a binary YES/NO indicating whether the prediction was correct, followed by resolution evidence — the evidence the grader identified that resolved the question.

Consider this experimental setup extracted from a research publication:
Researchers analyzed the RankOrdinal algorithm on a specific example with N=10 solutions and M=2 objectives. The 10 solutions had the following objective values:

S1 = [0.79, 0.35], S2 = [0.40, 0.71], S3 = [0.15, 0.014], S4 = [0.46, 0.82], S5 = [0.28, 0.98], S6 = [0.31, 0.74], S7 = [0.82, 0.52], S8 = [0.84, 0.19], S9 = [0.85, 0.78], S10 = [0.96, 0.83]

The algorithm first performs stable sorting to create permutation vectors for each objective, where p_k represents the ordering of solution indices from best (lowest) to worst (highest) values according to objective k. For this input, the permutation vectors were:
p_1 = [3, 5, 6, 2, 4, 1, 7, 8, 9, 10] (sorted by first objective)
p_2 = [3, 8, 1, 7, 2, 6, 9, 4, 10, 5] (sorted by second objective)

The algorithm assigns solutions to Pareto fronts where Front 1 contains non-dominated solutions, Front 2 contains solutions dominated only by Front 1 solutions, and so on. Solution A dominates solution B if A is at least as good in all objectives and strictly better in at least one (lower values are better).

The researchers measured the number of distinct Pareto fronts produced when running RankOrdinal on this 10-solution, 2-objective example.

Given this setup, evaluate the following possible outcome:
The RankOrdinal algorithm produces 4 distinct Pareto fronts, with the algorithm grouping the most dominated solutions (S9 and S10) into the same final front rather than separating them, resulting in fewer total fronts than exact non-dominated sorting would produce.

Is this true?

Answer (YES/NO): NO